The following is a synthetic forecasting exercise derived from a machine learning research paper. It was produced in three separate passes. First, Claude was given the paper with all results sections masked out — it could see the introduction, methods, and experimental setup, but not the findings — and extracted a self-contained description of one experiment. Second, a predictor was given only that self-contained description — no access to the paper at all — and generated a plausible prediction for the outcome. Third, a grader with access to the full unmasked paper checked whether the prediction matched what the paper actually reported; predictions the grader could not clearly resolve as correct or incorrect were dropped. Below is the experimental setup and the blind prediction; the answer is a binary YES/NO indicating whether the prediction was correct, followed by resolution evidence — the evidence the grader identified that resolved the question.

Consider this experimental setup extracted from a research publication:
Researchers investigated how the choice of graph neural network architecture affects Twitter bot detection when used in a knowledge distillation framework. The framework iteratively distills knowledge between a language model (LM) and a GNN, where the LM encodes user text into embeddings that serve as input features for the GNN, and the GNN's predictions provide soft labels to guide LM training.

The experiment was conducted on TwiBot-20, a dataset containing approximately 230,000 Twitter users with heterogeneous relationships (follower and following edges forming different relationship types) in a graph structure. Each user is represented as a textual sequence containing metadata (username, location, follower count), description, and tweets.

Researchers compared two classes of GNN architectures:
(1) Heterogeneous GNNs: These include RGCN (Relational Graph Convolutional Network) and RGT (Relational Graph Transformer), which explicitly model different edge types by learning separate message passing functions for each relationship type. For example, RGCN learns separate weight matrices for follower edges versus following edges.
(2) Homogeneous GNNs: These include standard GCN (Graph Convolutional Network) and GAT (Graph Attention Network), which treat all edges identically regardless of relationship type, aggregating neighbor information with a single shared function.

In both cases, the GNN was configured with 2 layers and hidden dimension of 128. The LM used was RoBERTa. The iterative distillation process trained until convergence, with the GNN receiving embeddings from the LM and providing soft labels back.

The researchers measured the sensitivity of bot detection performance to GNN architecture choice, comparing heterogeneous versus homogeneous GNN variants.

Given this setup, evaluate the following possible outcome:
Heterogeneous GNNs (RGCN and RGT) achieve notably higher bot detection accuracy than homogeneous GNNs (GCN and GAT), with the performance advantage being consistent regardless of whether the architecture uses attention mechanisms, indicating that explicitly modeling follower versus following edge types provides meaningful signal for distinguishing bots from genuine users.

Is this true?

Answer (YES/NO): NO